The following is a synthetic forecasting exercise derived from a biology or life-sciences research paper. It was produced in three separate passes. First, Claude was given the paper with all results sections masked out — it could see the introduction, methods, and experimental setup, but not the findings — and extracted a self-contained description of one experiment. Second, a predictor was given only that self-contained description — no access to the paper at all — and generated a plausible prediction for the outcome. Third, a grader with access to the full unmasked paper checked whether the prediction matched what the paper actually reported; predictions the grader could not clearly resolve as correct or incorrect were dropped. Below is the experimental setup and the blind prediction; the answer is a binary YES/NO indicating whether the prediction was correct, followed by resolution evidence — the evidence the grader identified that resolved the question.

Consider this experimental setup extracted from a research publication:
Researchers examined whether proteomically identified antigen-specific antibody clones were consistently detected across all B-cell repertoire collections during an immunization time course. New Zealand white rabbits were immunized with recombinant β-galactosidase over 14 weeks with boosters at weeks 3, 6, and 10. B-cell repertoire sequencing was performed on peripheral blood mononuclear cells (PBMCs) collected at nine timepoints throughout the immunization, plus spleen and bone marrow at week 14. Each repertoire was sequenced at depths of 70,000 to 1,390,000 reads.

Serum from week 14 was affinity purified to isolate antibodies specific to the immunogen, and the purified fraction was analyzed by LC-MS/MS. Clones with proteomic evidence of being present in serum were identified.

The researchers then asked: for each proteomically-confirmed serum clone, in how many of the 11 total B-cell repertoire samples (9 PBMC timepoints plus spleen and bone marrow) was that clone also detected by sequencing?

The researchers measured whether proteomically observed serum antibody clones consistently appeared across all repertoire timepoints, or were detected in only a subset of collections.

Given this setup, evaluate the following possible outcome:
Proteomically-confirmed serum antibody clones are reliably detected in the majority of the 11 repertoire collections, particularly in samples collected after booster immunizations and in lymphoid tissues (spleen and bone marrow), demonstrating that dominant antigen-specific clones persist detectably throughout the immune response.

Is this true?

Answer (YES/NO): NO